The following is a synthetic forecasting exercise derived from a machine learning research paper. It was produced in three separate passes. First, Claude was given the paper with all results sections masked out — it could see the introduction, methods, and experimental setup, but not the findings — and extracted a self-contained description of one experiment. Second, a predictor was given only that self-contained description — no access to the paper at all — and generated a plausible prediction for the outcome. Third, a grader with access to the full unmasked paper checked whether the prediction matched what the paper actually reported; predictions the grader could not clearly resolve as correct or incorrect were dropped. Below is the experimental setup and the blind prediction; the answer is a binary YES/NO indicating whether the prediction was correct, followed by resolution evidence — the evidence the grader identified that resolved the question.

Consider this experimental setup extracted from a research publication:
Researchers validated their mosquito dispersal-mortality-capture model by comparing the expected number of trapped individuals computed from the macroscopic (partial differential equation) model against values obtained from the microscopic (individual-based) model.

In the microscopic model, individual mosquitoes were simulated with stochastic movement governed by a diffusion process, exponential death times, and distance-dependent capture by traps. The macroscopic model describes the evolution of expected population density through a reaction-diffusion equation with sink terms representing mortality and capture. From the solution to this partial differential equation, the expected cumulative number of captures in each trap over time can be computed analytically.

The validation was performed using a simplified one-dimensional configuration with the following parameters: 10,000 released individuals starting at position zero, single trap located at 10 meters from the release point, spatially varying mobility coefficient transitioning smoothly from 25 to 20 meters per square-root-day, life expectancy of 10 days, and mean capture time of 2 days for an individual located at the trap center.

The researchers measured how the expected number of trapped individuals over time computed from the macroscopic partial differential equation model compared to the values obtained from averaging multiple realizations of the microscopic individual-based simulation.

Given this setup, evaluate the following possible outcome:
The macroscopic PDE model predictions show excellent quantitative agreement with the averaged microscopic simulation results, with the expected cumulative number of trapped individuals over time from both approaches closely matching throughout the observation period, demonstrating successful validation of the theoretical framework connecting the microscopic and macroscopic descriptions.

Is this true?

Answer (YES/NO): YES